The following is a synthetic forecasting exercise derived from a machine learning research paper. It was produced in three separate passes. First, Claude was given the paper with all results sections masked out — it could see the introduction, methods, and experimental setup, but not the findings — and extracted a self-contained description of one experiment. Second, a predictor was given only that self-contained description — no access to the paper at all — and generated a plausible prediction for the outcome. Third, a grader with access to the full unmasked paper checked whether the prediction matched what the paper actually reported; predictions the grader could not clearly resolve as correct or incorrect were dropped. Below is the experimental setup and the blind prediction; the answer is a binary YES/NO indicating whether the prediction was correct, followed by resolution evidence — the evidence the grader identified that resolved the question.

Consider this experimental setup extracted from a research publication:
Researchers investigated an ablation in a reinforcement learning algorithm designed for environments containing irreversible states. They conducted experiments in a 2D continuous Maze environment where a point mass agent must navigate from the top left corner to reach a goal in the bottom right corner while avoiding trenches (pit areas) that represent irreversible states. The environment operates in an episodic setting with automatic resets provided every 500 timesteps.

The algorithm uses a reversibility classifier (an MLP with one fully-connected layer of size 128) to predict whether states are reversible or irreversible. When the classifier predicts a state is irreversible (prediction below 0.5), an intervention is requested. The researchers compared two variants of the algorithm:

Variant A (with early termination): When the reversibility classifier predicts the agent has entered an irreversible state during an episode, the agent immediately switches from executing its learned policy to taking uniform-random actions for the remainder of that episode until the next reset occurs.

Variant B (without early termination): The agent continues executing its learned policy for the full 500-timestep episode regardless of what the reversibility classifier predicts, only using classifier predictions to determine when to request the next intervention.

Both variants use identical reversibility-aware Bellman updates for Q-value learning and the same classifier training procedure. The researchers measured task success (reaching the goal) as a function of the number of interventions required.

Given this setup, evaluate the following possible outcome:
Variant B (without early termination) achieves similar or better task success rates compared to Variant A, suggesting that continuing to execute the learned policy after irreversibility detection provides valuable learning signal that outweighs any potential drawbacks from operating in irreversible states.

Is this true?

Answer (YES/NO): NO